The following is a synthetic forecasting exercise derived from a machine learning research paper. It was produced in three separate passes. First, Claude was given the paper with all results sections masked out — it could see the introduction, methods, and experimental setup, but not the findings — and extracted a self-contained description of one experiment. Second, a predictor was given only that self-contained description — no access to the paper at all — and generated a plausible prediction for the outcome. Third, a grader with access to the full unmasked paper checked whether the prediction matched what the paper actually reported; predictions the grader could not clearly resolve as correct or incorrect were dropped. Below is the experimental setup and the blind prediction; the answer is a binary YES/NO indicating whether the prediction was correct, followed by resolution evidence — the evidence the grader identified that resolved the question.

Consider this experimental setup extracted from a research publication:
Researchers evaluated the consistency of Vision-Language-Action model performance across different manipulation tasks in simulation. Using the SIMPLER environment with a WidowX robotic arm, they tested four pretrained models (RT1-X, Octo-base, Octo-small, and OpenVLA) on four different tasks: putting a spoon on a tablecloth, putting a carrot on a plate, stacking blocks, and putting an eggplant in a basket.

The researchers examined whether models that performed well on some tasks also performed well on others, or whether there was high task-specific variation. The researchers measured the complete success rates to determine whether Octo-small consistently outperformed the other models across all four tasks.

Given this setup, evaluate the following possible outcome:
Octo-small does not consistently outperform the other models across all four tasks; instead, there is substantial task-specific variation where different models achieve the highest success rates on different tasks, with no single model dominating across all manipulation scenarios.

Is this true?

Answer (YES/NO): YES